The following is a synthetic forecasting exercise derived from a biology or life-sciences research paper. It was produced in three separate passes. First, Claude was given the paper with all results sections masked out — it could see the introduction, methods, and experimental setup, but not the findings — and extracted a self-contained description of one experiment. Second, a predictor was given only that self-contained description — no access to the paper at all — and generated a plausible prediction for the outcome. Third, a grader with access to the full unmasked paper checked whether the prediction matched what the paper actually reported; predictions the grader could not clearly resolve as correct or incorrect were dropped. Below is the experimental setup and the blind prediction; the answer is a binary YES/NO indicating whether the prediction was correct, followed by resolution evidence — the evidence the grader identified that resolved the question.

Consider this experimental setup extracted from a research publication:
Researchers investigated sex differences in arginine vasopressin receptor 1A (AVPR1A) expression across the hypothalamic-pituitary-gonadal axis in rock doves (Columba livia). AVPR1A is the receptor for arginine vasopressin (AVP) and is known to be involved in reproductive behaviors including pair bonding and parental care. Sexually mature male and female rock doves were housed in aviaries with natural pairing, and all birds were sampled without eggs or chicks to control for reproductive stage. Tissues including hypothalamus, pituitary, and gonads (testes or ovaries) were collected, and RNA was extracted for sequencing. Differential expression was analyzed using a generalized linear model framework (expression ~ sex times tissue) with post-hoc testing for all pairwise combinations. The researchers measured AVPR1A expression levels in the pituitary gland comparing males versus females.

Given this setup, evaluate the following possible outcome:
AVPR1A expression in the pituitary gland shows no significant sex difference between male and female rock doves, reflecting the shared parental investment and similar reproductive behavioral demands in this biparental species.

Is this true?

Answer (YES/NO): NO